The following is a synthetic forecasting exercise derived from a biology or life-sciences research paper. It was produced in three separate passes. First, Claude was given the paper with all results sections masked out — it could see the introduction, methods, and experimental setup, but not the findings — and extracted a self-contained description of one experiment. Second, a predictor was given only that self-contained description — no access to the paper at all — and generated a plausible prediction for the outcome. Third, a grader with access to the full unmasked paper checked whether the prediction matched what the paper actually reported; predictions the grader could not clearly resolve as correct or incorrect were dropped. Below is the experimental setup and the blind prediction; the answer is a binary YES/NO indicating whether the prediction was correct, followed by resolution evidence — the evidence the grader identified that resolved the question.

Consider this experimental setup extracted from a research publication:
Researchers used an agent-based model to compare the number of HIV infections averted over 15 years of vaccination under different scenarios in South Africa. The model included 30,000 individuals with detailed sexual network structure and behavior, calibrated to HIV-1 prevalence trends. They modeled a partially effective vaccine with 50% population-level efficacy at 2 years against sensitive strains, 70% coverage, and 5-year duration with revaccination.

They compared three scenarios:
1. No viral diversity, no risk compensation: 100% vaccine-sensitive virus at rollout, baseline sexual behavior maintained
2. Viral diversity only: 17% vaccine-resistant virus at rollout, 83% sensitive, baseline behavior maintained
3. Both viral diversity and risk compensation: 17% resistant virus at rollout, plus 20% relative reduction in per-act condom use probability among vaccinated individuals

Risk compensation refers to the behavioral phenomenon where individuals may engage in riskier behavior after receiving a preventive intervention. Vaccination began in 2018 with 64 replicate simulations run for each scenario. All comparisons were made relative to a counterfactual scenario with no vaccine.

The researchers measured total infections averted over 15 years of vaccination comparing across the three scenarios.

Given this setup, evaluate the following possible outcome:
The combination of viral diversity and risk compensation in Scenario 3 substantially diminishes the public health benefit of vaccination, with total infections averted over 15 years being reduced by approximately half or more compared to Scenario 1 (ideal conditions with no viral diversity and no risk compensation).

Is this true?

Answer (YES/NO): YES